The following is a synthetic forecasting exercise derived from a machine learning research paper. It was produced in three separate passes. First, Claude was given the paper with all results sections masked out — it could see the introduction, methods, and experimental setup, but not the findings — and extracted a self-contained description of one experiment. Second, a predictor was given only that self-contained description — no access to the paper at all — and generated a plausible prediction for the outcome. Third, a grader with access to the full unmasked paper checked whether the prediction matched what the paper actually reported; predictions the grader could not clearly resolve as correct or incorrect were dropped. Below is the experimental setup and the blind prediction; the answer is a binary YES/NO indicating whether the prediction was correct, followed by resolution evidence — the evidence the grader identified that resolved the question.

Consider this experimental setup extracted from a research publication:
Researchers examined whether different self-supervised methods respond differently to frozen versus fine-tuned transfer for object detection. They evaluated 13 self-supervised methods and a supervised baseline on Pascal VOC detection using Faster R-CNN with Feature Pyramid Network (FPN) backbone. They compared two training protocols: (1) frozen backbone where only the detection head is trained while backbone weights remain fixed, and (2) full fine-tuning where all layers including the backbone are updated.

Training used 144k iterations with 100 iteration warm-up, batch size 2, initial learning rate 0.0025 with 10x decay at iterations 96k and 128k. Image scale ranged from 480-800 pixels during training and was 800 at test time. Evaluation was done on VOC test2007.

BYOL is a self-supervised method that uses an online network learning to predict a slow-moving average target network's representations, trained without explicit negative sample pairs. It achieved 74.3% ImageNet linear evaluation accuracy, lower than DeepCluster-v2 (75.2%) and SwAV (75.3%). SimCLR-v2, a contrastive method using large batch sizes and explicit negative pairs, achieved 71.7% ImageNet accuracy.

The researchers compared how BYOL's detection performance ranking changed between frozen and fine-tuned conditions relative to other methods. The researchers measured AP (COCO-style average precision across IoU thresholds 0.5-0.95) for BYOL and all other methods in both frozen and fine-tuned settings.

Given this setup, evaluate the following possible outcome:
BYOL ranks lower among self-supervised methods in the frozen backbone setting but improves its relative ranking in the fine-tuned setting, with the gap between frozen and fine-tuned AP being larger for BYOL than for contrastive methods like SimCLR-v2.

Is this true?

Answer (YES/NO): NO